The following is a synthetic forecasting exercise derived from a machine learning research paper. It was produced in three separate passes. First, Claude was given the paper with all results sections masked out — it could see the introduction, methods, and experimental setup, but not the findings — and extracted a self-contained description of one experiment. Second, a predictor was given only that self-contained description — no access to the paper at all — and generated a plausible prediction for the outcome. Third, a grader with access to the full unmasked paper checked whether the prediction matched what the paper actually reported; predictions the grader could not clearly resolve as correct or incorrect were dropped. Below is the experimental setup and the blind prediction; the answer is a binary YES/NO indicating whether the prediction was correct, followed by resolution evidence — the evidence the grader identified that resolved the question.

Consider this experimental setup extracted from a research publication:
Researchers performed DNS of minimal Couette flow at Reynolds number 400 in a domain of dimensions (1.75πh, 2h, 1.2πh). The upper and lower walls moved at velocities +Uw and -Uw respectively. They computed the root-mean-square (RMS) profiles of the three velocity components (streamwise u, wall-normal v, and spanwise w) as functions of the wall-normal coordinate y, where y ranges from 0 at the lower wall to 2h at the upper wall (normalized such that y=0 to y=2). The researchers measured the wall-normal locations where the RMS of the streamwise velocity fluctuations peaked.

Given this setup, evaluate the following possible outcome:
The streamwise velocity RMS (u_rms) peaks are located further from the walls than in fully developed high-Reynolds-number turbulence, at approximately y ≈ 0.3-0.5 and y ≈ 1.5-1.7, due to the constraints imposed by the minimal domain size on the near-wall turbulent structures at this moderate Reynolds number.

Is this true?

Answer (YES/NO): YES